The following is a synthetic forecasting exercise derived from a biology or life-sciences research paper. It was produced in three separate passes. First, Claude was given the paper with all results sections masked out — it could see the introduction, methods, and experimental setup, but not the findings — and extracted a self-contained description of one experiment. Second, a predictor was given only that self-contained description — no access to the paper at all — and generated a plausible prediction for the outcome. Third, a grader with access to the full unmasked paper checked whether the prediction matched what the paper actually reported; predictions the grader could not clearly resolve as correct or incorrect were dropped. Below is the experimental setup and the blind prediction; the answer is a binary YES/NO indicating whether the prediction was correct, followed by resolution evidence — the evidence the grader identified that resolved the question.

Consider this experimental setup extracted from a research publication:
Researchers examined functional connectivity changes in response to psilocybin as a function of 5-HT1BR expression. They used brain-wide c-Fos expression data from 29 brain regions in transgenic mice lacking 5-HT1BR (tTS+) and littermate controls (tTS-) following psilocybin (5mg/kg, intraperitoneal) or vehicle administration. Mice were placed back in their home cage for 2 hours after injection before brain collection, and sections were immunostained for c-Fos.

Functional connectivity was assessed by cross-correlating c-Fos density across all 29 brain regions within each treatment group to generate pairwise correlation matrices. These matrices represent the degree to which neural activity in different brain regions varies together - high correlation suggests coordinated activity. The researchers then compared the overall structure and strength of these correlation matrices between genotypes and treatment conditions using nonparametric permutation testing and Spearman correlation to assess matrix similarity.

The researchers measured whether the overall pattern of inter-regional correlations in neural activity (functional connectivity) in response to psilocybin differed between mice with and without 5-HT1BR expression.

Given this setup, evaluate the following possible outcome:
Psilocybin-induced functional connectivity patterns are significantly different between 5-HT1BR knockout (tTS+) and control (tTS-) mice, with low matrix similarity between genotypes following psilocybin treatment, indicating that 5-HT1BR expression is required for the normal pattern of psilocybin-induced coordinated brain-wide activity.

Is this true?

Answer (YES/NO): YES